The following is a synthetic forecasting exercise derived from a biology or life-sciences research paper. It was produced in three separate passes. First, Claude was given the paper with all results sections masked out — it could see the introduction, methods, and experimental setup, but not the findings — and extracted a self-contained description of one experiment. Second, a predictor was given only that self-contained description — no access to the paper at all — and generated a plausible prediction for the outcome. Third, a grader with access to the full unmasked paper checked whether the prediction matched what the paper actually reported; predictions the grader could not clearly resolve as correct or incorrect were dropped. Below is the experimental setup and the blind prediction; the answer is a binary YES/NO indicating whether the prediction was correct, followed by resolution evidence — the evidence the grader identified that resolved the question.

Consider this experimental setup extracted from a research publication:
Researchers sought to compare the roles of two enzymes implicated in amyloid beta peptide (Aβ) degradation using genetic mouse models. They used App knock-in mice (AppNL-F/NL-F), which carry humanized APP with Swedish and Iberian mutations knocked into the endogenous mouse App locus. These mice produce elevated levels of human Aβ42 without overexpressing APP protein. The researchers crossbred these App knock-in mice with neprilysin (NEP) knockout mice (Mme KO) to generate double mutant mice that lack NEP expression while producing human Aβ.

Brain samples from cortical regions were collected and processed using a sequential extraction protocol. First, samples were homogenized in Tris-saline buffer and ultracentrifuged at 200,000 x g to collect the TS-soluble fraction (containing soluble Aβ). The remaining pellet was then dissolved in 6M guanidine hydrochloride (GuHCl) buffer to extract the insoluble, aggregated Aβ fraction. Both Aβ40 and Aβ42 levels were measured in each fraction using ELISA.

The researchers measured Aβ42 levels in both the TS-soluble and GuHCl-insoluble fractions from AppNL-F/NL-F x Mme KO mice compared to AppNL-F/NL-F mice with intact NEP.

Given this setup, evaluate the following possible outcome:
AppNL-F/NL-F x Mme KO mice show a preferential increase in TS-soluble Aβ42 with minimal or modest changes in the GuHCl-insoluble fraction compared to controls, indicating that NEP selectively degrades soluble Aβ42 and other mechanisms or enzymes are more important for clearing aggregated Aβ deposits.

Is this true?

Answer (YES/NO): NO